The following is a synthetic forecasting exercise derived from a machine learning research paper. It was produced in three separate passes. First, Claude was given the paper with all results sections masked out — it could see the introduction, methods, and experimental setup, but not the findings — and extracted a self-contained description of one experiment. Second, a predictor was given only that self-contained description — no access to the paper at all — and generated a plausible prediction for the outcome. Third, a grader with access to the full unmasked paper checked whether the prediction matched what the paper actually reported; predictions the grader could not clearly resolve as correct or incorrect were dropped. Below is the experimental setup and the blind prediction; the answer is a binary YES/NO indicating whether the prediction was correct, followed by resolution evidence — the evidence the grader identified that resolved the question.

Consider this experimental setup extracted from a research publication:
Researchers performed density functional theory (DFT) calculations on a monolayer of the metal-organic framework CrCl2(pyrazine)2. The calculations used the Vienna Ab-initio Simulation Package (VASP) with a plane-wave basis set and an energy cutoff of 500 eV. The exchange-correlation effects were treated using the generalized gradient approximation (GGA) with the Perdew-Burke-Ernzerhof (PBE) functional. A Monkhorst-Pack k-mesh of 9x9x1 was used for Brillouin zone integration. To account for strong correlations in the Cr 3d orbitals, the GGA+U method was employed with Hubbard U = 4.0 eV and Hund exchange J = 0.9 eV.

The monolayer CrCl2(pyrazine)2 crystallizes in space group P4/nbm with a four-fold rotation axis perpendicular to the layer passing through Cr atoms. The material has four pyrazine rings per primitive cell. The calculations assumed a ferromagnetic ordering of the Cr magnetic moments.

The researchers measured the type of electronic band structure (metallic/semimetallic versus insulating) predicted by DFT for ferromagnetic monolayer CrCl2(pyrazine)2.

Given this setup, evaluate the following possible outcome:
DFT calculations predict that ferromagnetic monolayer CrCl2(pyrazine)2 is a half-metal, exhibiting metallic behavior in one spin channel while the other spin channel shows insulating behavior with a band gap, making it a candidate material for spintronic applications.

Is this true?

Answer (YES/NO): NO